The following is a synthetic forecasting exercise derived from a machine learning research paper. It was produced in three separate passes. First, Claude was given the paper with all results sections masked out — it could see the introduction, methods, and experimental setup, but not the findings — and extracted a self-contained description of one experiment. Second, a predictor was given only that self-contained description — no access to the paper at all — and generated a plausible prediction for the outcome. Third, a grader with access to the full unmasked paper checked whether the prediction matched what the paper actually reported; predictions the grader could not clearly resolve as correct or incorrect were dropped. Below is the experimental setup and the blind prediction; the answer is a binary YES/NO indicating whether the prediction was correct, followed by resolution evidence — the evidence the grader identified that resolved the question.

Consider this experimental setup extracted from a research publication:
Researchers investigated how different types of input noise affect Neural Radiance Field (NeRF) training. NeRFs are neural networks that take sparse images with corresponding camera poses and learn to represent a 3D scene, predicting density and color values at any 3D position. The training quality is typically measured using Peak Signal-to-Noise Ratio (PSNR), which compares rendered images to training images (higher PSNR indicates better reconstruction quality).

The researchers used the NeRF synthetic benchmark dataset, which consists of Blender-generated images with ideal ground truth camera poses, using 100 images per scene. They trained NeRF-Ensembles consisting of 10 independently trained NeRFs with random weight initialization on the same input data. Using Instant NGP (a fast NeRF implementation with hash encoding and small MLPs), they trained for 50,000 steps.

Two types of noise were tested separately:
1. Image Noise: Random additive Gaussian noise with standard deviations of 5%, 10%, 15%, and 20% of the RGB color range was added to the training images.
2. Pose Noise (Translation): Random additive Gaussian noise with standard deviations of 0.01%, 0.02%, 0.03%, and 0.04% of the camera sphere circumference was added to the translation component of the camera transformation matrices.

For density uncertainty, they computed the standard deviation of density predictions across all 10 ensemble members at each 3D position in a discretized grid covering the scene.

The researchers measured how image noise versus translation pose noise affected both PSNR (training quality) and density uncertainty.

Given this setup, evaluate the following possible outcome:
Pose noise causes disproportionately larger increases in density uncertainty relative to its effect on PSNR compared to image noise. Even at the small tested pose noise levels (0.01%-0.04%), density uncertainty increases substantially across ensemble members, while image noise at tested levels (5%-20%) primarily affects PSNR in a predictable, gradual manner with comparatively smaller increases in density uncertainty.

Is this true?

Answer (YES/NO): YES